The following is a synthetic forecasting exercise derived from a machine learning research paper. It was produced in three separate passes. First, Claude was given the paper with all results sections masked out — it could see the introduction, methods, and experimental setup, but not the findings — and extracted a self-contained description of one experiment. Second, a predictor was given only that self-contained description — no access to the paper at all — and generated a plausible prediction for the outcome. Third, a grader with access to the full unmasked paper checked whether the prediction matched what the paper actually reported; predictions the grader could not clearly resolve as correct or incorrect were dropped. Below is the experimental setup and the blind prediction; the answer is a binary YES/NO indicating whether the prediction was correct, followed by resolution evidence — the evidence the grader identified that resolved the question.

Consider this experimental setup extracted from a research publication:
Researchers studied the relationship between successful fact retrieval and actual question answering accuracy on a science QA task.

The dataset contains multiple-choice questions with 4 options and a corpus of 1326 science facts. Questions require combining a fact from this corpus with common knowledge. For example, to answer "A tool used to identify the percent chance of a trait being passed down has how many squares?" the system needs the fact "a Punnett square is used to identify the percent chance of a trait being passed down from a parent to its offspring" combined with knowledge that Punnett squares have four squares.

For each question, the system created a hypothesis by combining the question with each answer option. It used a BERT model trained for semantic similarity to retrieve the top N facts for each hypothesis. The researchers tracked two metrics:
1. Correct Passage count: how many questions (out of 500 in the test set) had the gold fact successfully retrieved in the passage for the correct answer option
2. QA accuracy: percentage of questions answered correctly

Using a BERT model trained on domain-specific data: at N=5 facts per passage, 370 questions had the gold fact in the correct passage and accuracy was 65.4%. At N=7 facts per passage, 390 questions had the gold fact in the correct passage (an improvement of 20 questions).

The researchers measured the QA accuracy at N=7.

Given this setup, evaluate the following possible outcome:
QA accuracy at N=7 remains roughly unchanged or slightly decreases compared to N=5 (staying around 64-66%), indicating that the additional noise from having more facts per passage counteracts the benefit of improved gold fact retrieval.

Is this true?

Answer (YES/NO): YES